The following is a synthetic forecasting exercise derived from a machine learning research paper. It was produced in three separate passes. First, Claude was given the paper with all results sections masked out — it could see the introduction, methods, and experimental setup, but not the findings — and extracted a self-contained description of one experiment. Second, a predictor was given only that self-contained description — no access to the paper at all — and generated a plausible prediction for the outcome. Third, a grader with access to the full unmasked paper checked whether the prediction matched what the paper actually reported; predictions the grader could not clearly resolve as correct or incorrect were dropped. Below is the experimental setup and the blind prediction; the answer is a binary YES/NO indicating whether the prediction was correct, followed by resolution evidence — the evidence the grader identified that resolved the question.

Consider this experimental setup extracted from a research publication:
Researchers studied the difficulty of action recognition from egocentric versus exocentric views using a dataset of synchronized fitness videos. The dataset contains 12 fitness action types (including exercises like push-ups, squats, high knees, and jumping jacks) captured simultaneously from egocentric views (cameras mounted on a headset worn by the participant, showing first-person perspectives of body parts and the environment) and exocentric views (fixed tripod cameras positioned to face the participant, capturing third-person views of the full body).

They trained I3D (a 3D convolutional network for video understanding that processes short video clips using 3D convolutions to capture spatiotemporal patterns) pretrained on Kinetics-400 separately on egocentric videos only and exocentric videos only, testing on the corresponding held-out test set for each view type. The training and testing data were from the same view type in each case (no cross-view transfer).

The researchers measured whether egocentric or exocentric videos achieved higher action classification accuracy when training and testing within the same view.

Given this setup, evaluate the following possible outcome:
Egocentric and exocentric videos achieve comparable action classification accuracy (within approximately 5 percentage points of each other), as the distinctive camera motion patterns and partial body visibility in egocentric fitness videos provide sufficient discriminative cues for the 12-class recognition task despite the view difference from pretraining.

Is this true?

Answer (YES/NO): NO